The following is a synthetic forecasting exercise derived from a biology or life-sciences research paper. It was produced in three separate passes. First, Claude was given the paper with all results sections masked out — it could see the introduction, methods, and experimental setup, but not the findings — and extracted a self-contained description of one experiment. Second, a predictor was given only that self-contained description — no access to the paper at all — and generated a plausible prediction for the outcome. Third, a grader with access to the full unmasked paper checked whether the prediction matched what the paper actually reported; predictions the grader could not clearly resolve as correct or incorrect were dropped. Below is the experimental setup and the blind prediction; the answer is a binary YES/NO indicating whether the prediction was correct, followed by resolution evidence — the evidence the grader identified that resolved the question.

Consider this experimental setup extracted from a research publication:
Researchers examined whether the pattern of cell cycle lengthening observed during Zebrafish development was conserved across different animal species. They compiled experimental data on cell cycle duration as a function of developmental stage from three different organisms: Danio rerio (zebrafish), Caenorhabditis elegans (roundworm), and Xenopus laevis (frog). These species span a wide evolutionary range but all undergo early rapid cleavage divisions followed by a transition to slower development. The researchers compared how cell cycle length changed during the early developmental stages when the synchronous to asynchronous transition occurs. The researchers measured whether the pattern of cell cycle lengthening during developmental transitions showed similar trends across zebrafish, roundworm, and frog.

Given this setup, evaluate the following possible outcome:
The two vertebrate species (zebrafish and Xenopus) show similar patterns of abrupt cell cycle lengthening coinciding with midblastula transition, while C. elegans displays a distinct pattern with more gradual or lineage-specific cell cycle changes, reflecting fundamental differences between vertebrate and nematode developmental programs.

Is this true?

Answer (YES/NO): NO